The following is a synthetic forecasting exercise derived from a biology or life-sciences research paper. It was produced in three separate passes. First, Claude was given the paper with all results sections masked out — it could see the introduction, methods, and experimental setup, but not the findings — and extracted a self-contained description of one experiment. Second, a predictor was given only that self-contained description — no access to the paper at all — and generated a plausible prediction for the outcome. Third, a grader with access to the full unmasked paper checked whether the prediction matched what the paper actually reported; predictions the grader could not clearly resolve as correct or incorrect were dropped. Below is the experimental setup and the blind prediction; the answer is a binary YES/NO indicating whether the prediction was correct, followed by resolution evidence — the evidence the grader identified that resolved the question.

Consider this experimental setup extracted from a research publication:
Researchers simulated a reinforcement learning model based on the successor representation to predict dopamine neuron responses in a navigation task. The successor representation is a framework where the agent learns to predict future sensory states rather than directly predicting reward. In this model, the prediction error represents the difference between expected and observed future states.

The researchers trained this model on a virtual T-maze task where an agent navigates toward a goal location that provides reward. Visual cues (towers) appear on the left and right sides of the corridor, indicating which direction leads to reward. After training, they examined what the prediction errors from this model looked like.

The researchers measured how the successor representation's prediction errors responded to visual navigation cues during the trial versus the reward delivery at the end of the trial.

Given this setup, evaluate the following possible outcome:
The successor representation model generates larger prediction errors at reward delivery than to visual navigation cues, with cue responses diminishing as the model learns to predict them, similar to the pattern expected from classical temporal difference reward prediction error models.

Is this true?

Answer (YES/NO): NO